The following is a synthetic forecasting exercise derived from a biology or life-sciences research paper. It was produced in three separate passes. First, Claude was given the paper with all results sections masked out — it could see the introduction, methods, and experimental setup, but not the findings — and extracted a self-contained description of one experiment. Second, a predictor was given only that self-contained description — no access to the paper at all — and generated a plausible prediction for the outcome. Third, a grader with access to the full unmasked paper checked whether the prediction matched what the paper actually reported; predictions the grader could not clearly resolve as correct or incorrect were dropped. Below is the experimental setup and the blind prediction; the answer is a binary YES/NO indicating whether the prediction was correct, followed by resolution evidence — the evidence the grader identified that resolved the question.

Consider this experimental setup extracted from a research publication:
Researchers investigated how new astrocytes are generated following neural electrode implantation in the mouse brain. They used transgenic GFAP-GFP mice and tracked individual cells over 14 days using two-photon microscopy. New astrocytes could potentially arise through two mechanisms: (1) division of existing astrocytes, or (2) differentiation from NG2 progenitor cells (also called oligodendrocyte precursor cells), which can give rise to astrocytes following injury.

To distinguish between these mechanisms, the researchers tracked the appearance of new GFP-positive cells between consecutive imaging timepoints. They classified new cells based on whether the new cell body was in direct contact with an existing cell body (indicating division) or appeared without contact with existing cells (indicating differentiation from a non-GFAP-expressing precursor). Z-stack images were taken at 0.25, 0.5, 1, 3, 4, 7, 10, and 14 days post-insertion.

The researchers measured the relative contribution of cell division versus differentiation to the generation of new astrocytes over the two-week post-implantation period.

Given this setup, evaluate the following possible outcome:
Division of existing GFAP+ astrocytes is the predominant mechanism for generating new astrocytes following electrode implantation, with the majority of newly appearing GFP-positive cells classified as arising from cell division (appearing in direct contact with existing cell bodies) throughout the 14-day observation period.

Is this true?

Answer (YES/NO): NO